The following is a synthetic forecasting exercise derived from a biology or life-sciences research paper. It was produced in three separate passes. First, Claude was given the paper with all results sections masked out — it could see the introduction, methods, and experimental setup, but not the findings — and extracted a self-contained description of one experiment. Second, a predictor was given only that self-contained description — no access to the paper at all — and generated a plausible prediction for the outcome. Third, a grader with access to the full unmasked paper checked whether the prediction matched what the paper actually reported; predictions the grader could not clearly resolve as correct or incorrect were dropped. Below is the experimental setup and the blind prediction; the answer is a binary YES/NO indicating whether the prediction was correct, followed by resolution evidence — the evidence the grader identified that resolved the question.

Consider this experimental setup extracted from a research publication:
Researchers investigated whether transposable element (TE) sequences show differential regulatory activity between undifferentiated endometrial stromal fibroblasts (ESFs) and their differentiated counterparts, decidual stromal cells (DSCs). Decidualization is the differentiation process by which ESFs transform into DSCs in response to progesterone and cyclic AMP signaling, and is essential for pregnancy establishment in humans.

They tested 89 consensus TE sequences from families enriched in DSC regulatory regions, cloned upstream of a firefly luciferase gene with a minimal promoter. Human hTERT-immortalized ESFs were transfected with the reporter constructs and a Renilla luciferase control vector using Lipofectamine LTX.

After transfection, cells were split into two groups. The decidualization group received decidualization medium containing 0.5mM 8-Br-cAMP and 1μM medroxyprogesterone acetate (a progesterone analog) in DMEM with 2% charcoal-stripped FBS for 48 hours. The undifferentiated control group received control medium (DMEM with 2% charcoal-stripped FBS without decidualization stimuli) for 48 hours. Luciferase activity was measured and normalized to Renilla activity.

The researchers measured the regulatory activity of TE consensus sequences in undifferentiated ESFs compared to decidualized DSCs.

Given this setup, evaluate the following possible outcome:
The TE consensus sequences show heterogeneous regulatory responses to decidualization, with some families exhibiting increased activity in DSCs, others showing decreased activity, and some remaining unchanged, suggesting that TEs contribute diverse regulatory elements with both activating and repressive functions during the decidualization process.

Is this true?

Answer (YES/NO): NO